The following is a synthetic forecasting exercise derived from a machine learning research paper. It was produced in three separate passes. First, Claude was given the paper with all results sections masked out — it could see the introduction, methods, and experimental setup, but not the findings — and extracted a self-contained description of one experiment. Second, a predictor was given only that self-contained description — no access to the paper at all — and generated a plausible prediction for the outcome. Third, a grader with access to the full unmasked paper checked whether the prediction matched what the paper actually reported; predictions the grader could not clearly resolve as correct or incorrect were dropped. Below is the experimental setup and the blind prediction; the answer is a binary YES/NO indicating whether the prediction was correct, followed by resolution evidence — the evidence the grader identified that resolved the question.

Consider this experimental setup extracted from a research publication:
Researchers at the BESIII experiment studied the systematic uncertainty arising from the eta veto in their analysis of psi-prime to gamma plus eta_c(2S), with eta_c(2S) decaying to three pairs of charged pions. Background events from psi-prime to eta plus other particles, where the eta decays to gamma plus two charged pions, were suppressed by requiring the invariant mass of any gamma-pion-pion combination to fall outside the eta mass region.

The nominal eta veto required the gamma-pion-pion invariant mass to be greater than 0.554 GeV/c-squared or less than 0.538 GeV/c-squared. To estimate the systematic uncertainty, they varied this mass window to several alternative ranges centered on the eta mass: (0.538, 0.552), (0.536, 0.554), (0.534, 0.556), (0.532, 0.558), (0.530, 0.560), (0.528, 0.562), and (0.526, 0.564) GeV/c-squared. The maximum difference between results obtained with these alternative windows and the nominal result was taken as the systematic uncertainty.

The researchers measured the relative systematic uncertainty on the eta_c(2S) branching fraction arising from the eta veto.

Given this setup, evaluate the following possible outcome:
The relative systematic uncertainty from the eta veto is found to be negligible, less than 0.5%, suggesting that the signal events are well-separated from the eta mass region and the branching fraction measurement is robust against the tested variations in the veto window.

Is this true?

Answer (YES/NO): NO